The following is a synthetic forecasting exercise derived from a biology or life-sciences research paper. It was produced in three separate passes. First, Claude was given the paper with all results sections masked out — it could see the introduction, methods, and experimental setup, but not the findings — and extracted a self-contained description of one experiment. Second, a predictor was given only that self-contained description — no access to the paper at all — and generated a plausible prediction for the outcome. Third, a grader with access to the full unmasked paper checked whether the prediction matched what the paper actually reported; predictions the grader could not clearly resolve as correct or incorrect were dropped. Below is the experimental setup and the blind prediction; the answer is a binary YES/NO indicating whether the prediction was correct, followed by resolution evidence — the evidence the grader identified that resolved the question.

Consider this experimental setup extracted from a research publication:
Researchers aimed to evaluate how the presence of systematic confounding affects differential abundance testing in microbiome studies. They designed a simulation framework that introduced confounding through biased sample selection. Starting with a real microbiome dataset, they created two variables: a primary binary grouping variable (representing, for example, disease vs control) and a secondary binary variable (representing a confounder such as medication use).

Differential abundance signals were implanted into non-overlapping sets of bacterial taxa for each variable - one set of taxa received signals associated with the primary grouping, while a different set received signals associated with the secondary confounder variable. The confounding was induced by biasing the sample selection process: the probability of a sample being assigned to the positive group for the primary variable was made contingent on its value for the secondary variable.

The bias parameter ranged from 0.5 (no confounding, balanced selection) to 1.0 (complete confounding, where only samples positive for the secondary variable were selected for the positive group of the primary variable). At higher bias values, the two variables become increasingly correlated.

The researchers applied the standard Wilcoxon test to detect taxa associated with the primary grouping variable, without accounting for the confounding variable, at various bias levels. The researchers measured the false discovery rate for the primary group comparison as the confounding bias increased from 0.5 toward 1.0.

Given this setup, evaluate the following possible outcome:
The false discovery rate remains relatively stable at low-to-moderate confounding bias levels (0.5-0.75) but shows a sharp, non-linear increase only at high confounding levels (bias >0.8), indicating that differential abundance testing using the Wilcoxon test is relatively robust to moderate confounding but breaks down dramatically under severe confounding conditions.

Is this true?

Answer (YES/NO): NO